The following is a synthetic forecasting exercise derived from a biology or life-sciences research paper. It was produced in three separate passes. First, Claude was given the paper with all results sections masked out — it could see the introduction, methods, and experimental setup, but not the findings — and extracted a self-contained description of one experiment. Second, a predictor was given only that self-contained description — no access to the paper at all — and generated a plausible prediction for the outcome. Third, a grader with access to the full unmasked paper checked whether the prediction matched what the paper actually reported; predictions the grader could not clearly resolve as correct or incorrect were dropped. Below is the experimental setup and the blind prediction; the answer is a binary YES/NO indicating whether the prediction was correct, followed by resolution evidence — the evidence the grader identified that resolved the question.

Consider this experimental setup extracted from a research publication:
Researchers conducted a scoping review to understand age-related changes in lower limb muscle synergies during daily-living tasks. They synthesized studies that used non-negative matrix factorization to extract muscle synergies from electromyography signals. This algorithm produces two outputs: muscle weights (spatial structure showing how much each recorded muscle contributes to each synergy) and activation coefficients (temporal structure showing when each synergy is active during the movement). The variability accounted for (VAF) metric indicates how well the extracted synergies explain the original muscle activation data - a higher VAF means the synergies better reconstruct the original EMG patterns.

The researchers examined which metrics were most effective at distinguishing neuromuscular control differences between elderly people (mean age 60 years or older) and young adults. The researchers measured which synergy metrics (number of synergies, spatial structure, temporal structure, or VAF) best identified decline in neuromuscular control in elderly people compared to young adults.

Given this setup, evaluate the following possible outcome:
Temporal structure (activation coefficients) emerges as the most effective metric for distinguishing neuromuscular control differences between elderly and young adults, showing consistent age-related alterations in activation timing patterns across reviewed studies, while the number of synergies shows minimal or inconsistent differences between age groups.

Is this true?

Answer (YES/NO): NO